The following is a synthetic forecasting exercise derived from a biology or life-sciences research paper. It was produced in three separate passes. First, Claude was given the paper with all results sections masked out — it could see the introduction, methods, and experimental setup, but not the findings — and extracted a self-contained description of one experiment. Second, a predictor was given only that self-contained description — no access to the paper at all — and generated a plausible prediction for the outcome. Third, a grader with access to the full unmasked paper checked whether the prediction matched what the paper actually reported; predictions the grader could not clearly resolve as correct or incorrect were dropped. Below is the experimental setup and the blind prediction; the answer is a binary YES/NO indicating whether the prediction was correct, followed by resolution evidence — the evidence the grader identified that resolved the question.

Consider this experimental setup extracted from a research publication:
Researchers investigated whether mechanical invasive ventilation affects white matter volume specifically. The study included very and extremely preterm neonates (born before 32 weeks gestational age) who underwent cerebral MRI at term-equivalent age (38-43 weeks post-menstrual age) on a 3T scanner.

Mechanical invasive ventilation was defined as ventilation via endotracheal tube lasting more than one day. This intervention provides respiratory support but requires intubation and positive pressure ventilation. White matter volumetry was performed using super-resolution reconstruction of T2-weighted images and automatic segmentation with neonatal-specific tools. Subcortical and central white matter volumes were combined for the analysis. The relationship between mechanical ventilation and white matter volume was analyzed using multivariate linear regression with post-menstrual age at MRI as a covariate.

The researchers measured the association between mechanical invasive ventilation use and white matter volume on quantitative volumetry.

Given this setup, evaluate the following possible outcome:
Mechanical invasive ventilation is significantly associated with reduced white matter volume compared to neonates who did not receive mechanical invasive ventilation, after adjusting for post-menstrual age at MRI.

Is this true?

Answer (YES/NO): YES